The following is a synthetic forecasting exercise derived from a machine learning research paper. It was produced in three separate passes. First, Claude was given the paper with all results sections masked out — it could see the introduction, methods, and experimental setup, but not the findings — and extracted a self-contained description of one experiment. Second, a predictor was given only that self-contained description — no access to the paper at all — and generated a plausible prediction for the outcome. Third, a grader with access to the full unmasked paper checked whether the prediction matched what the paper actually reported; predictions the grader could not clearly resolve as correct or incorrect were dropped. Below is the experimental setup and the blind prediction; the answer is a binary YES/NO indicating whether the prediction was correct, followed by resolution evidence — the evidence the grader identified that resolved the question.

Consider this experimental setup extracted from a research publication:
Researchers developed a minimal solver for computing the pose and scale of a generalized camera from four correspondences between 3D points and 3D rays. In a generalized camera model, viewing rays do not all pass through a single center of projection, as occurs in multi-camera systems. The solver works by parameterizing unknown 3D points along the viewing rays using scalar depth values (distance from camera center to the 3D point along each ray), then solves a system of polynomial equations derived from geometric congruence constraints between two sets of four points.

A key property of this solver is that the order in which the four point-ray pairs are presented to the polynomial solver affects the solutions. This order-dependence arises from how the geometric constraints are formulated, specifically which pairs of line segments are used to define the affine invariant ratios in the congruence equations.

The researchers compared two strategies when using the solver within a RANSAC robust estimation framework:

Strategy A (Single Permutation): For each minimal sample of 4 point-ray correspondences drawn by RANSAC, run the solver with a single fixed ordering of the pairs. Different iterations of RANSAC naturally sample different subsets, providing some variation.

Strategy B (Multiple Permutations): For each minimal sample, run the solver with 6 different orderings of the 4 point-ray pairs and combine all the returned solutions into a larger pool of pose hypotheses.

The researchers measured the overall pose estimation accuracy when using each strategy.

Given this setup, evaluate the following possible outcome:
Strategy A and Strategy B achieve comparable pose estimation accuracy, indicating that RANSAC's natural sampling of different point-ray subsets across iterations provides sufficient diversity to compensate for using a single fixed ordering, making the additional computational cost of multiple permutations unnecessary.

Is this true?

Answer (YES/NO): YES